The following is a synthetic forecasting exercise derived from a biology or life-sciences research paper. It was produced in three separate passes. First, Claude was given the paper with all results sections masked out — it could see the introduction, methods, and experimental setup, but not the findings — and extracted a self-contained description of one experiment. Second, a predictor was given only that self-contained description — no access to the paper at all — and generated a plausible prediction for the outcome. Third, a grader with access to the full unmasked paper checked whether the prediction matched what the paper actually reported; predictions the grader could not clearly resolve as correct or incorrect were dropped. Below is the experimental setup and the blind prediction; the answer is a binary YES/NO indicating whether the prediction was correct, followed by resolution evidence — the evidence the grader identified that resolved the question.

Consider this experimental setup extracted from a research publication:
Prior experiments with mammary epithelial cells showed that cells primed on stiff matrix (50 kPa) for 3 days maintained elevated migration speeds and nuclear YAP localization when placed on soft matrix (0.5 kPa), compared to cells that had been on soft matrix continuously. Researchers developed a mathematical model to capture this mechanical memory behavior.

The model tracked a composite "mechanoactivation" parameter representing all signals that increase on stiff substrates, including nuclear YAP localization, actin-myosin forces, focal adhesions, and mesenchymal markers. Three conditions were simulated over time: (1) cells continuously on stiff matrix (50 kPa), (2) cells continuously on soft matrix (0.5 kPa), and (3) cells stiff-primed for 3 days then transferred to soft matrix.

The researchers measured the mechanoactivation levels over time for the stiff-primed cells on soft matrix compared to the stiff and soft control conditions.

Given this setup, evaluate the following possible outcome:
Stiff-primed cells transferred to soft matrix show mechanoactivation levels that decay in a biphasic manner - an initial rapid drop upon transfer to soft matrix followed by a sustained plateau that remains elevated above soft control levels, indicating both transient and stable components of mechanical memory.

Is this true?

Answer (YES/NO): NO